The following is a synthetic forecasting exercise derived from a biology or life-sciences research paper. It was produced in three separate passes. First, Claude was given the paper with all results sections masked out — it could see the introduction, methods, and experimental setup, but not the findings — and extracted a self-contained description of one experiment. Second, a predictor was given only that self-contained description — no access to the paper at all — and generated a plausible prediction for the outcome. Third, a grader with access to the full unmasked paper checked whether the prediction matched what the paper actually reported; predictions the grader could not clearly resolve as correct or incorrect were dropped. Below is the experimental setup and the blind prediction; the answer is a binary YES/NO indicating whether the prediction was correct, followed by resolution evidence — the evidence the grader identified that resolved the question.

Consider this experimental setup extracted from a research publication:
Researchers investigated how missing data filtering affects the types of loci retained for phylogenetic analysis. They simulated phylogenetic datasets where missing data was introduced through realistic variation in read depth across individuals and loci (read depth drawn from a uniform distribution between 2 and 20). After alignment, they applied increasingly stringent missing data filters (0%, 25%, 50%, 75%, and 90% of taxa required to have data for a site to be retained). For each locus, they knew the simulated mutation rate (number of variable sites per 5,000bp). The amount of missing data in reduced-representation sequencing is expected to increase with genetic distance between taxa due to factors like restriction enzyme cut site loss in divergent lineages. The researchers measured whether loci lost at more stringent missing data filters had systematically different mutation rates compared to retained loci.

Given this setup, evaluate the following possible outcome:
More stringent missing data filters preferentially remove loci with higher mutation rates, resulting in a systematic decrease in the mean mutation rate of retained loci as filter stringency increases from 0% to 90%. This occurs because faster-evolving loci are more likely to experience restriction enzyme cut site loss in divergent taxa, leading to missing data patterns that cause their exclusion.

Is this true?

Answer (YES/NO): YES